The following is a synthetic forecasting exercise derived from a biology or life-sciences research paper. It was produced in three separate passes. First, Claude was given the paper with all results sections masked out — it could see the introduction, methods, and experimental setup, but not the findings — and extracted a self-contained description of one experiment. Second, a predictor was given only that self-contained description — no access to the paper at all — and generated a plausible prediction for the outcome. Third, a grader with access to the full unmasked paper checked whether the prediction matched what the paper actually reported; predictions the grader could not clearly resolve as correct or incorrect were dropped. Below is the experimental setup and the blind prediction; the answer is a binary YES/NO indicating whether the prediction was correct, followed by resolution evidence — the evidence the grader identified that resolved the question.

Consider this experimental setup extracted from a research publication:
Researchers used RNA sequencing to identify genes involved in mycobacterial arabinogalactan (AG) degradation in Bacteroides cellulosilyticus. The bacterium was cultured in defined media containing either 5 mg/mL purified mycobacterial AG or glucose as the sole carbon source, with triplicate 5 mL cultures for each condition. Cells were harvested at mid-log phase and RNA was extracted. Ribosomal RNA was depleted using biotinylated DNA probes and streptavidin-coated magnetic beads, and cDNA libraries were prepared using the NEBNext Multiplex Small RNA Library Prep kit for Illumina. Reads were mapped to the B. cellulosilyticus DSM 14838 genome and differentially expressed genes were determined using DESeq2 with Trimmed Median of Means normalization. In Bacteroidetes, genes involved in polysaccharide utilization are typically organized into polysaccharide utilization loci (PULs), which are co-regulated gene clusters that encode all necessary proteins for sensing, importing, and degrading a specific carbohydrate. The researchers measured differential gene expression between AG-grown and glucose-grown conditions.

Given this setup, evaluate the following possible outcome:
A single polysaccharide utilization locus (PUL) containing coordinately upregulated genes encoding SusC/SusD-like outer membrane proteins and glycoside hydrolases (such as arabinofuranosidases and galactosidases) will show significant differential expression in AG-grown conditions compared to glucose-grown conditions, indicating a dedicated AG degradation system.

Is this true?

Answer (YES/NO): NO